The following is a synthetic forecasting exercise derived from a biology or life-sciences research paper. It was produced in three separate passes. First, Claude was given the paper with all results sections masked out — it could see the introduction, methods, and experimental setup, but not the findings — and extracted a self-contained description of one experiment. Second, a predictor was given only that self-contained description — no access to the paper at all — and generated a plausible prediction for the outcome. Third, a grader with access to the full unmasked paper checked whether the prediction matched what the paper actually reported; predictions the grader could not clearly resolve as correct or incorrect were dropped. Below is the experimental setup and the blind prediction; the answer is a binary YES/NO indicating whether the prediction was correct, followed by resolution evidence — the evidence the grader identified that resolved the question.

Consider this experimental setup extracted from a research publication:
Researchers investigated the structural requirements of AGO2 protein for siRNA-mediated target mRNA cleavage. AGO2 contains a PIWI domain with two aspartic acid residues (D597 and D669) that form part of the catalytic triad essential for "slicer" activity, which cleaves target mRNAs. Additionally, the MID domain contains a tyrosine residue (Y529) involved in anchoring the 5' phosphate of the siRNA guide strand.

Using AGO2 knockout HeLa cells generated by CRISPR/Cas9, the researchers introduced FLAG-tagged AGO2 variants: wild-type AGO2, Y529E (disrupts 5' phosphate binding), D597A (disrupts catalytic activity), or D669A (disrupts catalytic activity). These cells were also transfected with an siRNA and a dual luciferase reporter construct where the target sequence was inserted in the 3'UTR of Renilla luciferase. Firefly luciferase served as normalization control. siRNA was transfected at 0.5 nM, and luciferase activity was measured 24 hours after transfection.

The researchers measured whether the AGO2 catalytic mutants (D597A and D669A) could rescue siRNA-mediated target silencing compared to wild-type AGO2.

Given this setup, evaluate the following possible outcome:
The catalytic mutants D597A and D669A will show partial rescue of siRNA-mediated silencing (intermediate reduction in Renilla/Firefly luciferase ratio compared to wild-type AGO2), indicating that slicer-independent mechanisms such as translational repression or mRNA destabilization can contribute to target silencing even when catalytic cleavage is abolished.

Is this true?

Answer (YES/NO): NO